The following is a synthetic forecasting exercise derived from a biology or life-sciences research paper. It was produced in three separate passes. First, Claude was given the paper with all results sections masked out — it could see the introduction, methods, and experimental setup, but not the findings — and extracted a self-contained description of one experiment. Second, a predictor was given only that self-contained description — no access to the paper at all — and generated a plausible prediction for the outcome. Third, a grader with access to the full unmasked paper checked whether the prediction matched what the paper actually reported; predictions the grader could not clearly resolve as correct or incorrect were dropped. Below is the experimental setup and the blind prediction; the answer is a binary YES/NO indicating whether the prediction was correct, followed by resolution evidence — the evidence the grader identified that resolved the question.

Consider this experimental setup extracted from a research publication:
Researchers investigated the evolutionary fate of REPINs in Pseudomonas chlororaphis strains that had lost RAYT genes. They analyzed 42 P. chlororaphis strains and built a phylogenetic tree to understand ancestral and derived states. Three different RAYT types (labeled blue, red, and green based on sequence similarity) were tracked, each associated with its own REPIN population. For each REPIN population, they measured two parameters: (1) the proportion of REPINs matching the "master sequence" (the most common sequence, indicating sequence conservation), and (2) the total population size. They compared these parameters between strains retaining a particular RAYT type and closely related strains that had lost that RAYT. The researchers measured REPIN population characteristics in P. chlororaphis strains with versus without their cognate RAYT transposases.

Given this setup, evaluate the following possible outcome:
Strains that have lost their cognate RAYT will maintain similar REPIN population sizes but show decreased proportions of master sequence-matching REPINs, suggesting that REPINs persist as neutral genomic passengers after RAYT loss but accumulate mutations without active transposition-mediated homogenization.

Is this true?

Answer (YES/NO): NO